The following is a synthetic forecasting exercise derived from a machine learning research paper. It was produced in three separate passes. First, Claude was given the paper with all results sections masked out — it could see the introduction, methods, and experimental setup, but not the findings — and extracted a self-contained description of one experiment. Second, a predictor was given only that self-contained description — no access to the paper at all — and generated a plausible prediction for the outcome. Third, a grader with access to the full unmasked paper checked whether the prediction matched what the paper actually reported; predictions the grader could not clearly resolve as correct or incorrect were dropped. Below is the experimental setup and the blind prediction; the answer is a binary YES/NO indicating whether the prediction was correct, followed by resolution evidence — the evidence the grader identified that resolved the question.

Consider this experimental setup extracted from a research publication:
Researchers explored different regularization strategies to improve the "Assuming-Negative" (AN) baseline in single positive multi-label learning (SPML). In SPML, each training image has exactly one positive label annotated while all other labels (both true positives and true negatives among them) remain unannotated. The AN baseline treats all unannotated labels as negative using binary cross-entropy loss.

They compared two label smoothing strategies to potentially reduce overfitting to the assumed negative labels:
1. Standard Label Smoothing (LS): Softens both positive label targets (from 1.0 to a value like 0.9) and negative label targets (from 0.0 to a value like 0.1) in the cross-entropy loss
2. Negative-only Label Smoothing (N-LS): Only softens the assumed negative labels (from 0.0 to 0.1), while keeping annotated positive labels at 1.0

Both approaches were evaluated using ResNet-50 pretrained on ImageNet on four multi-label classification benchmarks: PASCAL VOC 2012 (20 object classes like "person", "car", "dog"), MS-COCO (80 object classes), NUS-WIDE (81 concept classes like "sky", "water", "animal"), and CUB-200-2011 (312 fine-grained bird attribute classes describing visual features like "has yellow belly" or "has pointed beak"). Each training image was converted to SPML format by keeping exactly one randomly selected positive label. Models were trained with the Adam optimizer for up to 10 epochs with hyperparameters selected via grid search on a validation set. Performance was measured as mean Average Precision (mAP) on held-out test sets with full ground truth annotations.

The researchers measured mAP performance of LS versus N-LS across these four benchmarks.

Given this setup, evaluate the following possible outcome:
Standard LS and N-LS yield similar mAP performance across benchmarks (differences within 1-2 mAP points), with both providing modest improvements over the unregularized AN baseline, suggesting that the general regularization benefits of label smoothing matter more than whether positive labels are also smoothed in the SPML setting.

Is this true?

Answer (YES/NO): NO